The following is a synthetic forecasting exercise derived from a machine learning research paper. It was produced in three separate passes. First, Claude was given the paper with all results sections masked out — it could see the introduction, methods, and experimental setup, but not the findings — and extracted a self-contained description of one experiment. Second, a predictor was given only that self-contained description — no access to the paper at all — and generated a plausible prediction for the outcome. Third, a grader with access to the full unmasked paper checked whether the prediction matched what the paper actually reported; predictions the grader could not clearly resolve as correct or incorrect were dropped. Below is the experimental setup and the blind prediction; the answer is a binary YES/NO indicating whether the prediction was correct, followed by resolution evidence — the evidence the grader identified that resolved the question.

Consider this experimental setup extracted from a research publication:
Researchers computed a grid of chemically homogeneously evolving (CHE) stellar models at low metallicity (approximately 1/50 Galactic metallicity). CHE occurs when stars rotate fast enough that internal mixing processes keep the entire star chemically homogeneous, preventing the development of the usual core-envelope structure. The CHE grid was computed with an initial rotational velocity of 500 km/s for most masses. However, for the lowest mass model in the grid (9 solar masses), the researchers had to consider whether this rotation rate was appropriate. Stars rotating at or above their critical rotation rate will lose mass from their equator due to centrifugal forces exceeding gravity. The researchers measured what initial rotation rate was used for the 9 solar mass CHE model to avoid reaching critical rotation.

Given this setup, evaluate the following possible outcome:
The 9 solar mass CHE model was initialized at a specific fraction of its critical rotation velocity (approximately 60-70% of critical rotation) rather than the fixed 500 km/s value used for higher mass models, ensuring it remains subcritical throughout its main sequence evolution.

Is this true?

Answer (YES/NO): NO